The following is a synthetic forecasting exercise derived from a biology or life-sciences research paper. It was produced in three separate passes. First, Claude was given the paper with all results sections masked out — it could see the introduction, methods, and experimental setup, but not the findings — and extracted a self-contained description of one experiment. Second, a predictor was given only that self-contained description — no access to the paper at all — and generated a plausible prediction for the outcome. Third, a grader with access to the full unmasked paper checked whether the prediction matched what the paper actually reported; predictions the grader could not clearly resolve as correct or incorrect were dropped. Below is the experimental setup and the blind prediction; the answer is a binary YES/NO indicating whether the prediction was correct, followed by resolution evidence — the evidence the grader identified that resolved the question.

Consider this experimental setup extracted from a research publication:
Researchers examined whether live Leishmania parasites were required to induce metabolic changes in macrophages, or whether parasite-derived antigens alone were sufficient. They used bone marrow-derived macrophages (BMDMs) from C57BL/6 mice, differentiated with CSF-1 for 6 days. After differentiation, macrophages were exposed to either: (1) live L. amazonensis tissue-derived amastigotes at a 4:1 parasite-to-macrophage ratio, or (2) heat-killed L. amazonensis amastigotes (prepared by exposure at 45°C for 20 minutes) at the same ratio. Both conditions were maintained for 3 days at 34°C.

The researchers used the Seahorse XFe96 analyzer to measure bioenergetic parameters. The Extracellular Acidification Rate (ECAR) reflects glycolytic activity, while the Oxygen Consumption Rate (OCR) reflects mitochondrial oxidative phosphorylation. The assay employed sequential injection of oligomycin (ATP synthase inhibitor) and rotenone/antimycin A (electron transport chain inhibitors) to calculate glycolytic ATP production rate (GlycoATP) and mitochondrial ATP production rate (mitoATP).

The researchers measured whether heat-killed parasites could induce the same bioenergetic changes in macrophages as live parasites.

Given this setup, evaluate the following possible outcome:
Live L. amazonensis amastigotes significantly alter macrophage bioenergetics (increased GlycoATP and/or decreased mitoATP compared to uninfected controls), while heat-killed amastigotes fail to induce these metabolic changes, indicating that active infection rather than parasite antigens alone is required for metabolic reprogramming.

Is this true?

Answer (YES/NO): NO